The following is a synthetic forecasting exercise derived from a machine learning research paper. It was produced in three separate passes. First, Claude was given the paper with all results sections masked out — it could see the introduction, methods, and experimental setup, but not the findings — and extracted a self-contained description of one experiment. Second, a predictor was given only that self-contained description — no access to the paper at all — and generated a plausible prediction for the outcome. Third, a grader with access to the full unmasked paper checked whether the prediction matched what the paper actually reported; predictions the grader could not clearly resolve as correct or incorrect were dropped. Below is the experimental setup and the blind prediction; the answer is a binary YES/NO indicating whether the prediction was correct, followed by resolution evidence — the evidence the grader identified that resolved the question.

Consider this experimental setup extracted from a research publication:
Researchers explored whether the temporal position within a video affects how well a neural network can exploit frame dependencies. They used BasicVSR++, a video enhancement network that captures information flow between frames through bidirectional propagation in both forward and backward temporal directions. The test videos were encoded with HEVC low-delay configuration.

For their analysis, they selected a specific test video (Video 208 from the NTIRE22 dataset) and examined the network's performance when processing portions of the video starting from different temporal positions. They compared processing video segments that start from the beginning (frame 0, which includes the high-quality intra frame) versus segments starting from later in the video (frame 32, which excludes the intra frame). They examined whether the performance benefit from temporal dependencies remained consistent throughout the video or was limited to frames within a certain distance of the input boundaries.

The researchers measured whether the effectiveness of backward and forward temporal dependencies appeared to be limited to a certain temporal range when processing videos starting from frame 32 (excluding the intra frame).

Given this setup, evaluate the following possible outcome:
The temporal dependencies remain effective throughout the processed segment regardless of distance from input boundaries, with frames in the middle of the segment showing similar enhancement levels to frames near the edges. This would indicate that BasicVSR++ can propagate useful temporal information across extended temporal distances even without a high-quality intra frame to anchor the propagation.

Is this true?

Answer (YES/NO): NO